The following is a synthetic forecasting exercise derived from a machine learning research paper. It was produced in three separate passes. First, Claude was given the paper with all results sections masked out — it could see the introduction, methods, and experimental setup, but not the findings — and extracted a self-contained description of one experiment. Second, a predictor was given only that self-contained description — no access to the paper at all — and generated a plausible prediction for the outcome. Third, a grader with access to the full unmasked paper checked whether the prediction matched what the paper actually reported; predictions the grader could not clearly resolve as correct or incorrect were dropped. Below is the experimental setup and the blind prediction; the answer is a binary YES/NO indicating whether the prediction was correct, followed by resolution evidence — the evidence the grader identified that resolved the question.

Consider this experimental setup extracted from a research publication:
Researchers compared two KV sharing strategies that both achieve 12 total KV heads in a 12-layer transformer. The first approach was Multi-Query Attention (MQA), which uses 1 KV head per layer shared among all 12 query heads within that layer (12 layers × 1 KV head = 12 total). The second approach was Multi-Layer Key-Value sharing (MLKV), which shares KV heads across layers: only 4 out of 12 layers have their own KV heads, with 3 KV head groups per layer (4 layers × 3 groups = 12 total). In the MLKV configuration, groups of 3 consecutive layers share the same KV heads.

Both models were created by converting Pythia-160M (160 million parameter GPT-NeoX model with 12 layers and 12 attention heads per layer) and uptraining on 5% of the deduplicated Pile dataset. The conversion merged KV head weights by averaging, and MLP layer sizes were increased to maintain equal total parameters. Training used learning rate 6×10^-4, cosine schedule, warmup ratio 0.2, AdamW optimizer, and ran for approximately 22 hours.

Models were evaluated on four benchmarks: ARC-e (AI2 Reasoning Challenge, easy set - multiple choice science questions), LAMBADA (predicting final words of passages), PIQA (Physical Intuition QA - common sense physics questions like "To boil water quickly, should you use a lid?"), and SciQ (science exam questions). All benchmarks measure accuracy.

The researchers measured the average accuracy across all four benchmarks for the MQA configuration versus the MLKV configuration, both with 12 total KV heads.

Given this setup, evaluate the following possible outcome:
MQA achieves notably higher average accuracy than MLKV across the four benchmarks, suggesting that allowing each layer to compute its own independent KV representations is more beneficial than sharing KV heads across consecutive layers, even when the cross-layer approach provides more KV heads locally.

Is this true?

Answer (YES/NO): NO